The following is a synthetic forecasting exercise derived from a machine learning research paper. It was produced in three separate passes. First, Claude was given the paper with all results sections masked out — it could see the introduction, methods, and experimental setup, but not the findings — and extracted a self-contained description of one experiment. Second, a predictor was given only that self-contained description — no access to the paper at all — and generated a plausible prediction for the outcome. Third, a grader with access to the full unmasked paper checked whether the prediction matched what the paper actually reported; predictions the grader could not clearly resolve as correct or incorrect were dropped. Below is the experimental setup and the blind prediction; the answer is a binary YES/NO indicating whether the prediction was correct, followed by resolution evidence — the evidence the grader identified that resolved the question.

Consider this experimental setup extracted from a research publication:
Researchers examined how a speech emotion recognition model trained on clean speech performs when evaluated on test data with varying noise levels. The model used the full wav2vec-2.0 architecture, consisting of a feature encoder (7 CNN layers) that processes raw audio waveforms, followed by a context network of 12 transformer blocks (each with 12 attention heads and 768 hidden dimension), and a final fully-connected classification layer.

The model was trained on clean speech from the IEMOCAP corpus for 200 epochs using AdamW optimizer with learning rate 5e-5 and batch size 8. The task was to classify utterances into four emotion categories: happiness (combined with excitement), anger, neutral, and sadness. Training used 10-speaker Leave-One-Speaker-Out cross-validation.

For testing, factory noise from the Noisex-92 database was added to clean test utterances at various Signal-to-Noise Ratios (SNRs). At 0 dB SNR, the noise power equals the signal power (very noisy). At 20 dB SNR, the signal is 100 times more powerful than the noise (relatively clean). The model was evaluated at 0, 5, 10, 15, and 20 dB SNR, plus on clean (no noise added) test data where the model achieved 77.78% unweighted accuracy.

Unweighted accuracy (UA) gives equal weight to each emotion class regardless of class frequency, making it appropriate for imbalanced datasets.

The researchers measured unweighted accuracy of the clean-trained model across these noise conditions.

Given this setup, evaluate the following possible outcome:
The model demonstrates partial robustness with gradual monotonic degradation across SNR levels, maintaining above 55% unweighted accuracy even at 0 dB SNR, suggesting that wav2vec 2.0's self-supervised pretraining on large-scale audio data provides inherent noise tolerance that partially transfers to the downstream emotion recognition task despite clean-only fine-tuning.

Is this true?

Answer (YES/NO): NO